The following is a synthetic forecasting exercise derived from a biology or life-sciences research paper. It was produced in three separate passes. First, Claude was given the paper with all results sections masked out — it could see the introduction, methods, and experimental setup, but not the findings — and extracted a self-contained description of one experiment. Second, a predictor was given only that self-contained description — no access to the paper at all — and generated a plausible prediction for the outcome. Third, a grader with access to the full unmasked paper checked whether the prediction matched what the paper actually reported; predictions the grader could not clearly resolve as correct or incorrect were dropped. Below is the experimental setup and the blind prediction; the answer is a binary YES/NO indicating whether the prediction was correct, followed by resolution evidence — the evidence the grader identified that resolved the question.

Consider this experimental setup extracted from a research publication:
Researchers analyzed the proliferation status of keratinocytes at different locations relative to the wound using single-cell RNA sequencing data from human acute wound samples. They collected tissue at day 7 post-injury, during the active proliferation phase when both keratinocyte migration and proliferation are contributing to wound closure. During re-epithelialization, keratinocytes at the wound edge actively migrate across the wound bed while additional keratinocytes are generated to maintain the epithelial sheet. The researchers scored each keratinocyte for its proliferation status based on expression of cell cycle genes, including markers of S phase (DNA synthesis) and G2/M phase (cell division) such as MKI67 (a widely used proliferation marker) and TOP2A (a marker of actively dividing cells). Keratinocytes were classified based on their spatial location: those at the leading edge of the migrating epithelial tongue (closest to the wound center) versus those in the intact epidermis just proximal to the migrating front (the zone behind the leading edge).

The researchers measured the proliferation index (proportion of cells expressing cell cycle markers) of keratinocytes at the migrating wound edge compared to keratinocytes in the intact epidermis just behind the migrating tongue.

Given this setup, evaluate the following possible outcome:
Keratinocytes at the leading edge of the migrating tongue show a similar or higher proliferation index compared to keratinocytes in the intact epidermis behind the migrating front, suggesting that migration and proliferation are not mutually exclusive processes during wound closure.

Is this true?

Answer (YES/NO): NO